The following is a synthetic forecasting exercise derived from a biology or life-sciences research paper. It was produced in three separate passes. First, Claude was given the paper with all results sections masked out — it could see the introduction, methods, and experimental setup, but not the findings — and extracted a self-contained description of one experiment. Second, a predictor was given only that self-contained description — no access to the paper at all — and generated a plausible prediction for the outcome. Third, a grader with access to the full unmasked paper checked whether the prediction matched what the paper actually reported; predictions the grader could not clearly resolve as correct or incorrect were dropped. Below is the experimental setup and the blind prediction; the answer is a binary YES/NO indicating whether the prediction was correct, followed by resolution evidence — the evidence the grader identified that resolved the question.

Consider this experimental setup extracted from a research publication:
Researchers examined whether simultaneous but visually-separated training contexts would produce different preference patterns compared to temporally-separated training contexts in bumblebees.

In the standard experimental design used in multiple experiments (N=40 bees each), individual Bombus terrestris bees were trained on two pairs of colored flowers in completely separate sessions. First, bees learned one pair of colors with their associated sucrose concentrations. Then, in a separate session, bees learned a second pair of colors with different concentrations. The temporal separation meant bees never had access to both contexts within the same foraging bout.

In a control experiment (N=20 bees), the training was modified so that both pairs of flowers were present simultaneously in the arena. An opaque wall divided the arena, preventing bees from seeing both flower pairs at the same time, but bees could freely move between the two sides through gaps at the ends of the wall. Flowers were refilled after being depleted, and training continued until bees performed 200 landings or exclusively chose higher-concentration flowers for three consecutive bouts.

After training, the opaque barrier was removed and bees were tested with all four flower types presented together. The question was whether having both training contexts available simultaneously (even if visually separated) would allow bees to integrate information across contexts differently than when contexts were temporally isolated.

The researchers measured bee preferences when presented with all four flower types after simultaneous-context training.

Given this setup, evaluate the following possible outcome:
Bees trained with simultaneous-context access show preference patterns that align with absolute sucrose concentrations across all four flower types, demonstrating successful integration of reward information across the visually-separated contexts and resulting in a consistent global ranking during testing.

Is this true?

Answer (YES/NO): NO